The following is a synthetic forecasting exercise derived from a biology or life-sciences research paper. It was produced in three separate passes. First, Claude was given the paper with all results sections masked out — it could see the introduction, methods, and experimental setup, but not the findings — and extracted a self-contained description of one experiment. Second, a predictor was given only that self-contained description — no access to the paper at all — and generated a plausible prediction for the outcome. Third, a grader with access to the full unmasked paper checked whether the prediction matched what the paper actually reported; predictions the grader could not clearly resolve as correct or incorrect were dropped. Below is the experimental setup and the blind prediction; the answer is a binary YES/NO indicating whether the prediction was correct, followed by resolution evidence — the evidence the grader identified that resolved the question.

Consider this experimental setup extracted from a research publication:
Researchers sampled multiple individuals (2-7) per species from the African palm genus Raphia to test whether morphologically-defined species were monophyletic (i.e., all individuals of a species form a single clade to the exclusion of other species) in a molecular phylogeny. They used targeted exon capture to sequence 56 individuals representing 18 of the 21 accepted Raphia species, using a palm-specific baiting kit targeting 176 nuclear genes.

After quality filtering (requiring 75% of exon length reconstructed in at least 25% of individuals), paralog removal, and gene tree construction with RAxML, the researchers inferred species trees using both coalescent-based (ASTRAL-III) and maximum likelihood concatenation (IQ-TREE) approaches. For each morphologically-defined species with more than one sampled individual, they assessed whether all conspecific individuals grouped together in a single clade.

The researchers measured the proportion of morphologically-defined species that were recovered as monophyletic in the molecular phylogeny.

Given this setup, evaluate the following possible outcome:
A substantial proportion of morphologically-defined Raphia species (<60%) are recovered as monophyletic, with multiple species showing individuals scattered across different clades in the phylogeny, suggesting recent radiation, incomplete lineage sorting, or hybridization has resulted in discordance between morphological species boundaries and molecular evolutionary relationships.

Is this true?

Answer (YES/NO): NO